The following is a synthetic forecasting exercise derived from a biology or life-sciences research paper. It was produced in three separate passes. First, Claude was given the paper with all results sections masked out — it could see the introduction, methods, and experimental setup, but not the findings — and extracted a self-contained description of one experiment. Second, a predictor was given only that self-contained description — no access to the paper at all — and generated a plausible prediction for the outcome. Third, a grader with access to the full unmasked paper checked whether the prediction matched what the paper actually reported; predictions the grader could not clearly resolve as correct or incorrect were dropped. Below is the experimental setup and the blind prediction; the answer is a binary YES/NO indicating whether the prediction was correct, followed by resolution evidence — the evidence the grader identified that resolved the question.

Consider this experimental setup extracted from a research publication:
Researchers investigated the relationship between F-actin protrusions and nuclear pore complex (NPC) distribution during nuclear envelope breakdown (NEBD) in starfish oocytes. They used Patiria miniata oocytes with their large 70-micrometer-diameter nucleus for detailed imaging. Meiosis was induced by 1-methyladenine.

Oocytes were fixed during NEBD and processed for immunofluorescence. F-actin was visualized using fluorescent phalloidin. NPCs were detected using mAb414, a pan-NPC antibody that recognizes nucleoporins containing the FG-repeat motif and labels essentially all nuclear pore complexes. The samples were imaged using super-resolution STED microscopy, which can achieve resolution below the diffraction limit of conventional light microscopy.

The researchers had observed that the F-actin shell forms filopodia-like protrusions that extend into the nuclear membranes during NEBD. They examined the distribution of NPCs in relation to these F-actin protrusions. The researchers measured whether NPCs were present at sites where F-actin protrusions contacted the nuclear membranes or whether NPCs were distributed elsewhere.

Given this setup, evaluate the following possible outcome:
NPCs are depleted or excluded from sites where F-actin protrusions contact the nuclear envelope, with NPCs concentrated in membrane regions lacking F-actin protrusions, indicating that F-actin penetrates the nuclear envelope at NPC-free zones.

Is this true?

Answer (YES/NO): YES